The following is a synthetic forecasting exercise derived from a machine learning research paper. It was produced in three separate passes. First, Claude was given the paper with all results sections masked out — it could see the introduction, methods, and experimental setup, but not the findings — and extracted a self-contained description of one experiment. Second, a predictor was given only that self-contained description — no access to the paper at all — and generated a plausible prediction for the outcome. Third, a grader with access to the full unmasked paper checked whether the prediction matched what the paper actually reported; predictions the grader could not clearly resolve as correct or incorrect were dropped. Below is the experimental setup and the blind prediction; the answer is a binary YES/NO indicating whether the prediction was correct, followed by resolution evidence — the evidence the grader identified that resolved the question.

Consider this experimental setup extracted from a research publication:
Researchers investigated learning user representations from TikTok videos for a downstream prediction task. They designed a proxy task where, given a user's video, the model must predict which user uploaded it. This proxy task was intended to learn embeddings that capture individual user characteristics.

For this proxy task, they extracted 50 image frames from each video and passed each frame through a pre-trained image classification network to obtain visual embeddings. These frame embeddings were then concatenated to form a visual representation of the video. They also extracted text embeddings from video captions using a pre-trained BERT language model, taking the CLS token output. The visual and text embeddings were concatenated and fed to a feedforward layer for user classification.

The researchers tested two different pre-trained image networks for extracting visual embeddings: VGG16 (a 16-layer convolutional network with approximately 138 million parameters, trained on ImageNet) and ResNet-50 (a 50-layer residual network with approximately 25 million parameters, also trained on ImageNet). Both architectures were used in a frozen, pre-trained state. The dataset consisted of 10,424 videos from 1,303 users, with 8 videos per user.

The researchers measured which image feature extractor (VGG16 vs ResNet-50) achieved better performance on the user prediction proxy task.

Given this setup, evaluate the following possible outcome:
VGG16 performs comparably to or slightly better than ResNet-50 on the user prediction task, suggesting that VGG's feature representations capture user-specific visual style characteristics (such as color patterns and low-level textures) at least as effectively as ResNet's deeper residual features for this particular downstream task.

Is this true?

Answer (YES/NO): NO